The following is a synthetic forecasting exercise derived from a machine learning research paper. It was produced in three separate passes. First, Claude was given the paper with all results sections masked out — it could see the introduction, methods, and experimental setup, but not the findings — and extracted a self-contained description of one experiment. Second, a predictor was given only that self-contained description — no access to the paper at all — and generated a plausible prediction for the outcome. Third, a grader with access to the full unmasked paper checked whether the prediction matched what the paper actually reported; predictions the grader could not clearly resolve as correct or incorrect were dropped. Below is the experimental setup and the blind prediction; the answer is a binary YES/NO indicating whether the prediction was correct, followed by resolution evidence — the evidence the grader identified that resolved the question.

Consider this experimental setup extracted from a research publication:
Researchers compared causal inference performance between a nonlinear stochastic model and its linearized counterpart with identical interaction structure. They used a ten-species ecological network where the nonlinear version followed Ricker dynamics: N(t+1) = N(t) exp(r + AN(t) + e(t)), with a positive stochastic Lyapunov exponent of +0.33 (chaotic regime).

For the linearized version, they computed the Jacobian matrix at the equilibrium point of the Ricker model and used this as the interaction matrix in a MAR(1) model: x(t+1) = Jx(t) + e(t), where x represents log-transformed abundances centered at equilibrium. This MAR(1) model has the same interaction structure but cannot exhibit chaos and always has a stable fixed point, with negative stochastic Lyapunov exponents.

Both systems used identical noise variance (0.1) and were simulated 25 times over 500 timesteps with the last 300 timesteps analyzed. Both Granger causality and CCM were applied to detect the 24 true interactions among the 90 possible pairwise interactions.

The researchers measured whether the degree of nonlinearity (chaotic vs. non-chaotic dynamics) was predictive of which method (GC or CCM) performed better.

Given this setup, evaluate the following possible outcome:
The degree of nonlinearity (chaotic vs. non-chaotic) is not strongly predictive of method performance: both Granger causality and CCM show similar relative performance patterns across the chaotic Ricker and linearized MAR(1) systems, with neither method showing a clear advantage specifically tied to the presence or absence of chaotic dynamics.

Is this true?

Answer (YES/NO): YES